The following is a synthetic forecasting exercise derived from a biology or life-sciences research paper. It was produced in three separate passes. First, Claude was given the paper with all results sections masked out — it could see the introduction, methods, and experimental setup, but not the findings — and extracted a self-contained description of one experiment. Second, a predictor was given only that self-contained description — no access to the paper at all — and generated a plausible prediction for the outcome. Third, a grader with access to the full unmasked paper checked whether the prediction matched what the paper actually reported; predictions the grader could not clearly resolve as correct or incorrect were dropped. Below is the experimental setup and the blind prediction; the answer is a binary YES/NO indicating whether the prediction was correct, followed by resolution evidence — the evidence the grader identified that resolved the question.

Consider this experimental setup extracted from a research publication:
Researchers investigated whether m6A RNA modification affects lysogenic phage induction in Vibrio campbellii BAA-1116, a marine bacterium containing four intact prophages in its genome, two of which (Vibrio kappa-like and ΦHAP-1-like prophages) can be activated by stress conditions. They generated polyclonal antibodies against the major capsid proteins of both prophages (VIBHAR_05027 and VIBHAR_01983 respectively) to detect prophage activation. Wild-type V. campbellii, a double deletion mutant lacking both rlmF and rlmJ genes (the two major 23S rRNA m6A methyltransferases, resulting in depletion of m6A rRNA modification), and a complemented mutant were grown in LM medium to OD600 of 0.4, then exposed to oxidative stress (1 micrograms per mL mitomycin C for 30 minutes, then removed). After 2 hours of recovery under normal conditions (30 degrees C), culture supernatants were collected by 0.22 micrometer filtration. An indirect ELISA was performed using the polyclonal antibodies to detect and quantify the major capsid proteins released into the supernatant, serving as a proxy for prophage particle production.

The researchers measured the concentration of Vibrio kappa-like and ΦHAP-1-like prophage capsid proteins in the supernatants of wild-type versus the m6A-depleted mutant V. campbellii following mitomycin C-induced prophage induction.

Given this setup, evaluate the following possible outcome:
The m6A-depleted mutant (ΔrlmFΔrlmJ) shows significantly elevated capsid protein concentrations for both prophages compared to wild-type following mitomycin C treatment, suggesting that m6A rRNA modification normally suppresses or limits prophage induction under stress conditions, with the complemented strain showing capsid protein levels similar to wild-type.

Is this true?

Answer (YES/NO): NO